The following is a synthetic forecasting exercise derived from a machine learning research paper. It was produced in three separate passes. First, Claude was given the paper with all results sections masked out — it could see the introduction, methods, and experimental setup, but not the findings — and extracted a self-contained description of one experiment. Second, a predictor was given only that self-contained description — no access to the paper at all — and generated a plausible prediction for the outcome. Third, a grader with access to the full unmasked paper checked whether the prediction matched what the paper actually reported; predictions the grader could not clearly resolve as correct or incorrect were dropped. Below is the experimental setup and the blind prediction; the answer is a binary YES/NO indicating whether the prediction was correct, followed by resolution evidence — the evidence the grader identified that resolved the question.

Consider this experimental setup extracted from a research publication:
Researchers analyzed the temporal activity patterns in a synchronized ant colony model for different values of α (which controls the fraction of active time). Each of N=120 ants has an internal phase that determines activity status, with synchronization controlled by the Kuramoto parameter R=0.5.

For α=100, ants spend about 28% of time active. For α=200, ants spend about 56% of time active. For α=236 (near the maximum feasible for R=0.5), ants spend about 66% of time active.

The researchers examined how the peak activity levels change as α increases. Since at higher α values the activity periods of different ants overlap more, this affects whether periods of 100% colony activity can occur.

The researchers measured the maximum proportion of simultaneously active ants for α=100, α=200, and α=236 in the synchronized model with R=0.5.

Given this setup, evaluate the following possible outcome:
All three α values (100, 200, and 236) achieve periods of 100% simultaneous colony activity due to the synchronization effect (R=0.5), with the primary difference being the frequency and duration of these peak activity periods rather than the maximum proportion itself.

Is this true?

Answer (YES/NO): NO